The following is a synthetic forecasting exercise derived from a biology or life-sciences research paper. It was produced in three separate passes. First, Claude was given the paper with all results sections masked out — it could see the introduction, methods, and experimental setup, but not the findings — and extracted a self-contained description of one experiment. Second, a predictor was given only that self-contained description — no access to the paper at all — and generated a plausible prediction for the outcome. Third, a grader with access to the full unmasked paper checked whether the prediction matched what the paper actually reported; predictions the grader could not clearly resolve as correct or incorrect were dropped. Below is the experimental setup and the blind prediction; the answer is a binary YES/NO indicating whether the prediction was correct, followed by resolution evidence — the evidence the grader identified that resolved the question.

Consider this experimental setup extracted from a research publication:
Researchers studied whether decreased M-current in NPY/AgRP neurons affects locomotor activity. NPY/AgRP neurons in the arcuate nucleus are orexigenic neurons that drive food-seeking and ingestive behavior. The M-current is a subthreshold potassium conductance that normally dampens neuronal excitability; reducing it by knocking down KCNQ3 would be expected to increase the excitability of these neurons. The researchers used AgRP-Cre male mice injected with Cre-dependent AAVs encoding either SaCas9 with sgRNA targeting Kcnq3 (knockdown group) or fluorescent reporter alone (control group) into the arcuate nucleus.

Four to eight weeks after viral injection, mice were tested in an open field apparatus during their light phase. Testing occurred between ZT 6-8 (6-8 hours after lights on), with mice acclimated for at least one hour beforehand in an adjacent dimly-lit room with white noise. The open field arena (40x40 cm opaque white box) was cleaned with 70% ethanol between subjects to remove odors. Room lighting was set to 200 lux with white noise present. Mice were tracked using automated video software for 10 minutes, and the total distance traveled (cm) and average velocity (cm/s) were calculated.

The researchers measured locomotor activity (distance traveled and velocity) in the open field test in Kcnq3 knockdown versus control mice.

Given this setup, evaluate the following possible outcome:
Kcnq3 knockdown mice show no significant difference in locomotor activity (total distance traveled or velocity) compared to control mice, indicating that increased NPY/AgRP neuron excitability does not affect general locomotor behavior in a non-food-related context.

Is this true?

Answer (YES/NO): NO